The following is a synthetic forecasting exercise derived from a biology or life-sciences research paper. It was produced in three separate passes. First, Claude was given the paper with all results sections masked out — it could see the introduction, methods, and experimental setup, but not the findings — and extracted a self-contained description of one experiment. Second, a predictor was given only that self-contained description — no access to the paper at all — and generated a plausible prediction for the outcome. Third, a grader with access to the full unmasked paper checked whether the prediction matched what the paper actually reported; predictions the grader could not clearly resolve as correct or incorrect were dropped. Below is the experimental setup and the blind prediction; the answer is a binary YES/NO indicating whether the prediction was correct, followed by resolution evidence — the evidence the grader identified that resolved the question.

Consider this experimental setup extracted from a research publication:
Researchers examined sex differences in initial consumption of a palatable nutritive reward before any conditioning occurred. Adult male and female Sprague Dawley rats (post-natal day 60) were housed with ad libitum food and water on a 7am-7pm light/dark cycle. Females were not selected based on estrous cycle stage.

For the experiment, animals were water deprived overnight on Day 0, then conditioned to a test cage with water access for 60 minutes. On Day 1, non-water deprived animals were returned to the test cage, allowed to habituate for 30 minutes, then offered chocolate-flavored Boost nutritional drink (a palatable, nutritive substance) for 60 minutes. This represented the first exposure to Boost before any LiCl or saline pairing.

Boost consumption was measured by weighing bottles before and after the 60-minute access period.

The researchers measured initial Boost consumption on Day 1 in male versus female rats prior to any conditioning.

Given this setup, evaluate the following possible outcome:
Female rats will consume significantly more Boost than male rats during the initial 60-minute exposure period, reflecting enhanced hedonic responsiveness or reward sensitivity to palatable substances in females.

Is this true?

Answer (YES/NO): YES